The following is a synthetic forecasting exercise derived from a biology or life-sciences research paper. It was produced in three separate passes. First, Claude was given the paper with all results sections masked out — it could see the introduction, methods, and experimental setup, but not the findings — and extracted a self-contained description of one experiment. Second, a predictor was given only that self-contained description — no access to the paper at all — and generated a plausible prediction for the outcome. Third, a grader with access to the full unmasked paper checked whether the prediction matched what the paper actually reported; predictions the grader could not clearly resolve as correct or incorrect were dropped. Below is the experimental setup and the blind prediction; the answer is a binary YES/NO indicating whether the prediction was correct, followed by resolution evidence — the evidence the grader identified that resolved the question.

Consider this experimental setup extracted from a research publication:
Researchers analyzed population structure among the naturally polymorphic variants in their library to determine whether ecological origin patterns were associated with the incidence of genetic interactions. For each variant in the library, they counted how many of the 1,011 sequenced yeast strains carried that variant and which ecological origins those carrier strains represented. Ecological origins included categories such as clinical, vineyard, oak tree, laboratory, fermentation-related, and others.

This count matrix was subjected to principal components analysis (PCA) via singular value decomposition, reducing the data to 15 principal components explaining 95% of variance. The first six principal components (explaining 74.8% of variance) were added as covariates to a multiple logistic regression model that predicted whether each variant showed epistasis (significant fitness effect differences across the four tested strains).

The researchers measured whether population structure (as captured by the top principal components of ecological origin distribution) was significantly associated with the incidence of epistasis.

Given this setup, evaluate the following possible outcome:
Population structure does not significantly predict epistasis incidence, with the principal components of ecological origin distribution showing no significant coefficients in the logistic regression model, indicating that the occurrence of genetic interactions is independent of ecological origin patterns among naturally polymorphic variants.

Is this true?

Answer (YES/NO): NO